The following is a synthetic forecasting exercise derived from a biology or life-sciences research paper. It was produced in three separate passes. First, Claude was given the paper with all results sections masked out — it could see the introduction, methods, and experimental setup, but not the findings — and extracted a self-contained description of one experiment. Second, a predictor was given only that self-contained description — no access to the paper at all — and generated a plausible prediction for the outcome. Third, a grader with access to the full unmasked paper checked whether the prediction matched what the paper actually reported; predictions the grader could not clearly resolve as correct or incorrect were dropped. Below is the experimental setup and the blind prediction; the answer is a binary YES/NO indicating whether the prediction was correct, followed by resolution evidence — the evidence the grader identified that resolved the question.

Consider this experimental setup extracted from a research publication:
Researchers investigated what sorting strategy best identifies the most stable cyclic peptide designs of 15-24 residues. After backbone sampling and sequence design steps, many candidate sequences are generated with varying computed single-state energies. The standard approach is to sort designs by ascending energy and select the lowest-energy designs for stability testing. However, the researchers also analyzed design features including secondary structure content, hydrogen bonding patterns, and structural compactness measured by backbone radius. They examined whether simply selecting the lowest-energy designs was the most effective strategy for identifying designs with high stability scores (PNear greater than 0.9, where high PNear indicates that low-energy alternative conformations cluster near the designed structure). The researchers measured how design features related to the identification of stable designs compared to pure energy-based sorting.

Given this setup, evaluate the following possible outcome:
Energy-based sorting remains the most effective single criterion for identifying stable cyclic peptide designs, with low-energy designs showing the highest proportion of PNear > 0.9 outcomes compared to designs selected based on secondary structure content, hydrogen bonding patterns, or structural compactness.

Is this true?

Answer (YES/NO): NO